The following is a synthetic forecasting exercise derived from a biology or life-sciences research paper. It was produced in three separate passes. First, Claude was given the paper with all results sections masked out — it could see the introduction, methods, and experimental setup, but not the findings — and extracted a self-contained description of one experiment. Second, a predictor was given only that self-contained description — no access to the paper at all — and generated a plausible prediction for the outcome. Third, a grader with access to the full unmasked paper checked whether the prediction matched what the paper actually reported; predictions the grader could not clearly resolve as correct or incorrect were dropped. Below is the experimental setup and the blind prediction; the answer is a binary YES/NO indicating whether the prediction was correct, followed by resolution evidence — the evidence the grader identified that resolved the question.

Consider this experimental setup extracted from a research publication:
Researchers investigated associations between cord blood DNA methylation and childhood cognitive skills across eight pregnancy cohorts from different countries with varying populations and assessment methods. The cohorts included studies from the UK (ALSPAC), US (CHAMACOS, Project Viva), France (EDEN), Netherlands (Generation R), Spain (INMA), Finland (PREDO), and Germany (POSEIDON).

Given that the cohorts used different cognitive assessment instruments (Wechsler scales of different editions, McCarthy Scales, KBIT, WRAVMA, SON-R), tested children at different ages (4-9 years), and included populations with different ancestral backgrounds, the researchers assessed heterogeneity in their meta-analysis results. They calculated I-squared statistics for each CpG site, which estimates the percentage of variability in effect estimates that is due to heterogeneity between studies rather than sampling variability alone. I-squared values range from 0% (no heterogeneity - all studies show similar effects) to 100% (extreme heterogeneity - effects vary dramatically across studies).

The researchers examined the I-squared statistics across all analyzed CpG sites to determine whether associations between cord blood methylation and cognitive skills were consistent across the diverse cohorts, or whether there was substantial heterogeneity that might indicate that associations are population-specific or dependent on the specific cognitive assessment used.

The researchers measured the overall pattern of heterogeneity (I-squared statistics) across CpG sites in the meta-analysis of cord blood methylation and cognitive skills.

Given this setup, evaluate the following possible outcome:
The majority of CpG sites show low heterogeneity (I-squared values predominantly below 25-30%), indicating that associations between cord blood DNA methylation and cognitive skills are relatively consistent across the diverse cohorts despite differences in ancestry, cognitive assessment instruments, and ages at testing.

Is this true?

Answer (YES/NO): NO